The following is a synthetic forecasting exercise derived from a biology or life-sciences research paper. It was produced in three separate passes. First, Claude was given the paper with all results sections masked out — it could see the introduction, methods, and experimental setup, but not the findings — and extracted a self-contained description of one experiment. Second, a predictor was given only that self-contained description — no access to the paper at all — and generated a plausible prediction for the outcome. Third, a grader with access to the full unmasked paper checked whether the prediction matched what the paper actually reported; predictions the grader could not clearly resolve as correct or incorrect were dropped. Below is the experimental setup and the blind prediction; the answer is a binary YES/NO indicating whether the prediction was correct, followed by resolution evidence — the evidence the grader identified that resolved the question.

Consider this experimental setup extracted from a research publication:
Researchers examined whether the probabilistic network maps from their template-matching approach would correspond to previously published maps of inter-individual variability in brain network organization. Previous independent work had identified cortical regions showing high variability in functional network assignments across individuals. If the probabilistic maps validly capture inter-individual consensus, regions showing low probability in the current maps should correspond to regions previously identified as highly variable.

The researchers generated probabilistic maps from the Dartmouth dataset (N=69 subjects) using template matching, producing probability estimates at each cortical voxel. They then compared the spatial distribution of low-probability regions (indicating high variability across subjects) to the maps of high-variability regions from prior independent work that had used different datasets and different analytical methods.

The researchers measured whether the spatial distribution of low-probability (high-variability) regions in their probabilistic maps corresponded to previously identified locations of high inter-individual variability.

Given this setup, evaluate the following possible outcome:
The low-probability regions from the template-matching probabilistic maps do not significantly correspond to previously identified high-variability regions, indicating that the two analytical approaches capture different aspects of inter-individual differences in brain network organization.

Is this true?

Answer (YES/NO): NO